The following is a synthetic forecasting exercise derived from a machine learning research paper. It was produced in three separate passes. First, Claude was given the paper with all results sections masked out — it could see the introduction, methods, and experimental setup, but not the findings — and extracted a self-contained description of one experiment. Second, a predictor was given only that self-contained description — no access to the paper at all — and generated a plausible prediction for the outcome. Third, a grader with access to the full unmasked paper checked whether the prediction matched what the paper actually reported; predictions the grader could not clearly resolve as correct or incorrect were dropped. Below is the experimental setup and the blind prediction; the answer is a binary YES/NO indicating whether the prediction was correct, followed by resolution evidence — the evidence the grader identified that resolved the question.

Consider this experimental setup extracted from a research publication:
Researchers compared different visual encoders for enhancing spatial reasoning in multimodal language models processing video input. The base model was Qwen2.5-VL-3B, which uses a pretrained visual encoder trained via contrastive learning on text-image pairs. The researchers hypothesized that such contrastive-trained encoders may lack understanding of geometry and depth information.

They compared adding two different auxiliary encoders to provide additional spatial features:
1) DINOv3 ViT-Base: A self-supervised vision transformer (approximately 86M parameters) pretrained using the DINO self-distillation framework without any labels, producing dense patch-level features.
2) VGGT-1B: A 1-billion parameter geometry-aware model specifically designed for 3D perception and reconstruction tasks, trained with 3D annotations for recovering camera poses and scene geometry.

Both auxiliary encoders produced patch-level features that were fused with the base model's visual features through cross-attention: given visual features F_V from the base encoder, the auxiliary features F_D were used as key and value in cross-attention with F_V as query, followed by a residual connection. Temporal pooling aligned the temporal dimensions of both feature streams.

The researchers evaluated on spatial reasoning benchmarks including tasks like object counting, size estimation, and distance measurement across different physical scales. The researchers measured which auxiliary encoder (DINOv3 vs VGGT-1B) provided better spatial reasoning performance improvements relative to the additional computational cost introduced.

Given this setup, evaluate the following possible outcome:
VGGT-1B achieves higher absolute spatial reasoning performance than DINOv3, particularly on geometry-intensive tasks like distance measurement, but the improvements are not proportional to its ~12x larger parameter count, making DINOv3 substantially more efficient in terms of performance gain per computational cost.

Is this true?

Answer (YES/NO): NO